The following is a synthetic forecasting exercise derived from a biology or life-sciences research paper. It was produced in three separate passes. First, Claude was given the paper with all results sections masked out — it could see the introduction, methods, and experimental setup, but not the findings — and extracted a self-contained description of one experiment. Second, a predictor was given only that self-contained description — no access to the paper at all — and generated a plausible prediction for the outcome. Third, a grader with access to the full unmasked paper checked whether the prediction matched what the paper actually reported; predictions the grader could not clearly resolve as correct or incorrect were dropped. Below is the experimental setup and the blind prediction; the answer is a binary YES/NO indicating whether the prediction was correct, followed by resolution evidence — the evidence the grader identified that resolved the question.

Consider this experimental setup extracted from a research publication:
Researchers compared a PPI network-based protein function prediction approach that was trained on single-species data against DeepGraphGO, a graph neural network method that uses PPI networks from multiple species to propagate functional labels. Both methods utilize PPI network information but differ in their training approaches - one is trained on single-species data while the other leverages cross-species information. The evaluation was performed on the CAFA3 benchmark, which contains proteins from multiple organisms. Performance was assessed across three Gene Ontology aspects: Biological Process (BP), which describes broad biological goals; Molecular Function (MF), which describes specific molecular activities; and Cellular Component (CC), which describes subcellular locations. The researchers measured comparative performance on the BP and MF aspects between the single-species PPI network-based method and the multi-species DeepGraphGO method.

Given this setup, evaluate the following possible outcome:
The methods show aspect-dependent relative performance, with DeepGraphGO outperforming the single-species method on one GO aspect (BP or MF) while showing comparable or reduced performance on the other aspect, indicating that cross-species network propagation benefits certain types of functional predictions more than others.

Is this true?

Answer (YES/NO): NO